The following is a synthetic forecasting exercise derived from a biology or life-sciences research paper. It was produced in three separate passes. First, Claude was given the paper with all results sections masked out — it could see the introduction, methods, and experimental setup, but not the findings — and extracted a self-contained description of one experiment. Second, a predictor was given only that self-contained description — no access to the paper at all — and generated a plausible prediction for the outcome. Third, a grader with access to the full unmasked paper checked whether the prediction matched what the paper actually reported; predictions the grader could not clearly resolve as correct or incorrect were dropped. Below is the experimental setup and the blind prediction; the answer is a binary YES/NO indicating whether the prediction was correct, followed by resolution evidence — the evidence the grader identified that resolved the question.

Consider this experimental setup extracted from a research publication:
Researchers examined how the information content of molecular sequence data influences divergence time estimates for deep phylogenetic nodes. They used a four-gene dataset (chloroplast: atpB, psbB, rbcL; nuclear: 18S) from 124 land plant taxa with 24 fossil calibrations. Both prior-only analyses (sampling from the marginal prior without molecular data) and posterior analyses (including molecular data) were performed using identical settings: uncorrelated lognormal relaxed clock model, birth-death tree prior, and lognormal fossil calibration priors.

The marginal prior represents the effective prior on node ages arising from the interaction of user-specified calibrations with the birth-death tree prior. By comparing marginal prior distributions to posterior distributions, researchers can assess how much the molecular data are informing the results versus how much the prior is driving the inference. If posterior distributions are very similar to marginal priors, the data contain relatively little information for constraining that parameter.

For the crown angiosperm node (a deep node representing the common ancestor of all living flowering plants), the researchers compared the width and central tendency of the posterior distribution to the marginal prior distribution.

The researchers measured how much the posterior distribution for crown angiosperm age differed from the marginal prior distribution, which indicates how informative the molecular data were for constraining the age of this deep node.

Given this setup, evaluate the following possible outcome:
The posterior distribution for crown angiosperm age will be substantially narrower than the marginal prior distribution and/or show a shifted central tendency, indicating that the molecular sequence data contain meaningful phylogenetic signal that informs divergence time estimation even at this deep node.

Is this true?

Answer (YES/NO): YES